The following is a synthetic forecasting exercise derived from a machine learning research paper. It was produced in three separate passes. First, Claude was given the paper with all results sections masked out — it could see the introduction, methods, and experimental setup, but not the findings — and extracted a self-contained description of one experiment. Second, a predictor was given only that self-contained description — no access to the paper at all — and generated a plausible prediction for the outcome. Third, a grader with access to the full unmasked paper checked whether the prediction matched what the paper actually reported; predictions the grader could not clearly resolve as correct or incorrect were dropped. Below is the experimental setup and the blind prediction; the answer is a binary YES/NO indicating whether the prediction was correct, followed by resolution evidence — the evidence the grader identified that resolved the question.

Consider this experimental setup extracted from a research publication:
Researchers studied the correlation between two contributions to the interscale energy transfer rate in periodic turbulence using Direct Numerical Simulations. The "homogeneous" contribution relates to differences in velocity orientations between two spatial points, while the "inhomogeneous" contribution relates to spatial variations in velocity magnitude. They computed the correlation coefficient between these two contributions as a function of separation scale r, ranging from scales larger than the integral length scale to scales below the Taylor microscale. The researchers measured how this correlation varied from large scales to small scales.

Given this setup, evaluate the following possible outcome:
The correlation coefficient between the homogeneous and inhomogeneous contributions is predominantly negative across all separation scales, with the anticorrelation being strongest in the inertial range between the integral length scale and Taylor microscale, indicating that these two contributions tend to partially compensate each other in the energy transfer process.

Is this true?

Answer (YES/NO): NO